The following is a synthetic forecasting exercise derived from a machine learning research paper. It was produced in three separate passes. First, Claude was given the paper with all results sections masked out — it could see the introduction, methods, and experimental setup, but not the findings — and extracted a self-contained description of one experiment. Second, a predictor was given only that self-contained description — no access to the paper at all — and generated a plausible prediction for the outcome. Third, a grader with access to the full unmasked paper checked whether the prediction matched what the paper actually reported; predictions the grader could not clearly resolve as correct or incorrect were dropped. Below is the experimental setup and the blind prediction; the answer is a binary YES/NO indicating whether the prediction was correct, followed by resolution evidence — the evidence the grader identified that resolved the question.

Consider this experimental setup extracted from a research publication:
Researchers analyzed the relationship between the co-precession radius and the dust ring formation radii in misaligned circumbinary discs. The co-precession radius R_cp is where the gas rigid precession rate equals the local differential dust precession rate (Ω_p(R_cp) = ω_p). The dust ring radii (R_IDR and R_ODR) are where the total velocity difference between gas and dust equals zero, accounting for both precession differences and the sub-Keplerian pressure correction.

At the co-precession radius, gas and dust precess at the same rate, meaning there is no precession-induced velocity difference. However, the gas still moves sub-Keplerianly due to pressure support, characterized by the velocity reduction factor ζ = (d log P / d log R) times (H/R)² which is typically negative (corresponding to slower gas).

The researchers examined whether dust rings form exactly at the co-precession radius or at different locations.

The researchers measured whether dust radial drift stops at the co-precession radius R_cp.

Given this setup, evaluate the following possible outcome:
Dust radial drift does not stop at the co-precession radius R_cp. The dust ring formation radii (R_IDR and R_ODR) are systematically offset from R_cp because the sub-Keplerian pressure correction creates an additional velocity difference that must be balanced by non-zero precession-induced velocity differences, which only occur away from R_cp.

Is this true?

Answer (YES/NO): YES